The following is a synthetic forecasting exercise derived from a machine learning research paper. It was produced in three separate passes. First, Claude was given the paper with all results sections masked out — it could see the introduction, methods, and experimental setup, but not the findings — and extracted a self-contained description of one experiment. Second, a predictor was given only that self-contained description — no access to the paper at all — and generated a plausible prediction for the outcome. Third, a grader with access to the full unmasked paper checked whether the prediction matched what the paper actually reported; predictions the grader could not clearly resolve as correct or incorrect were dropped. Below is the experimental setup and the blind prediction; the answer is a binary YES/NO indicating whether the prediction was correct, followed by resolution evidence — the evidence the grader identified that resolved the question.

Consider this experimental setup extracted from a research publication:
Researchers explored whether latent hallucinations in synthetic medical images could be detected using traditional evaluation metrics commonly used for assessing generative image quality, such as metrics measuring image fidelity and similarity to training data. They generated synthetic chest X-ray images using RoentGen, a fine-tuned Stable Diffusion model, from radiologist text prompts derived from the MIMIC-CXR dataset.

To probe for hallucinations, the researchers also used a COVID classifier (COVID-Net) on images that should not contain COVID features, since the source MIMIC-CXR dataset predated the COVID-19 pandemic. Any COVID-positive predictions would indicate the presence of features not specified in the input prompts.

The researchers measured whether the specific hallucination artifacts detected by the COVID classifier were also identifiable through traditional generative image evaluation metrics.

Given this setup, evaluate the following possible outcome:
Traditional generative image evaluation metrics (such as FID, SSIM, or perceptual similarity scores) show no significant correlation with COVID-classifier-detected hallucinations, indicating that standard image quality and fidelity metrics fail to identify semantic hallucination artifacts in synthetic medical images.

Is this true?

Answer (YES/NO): YES